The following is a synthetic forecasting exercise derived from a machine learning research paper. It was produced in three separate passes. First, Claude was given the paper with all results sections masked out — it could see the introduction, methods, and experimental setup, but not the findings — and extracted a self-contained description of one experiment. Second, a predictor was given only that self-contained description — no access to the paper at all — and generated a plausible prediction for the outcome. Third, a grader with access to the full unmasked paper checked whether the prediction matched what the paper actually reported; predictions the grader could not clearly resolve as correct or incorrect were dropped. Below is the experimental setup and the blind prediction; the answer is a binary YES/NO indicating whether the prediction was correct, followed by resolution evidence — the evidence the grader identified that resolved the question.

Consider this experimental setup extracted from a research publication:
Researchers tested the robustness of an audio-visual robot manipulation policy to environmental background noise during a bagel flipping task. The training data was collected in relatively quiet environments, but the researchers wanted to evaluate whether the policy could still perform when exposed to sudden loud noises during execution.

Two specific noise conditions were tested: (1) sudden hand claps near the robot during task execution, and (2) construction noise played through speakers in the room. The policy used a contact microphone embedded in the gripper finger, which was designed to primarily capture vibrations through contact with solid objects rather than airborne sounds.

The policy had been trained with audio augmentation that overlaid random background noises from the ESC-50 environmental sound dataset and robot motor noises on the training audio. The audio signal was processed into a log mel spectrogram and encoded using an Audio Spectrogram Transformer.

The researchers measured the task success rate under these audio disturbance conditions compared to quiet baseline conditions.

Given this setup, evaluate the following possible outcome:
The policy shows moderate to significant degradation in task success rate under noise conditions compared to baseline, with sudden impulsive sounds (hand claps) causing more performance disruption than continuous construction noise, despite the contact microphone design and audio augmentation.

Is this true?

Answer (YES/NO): NO